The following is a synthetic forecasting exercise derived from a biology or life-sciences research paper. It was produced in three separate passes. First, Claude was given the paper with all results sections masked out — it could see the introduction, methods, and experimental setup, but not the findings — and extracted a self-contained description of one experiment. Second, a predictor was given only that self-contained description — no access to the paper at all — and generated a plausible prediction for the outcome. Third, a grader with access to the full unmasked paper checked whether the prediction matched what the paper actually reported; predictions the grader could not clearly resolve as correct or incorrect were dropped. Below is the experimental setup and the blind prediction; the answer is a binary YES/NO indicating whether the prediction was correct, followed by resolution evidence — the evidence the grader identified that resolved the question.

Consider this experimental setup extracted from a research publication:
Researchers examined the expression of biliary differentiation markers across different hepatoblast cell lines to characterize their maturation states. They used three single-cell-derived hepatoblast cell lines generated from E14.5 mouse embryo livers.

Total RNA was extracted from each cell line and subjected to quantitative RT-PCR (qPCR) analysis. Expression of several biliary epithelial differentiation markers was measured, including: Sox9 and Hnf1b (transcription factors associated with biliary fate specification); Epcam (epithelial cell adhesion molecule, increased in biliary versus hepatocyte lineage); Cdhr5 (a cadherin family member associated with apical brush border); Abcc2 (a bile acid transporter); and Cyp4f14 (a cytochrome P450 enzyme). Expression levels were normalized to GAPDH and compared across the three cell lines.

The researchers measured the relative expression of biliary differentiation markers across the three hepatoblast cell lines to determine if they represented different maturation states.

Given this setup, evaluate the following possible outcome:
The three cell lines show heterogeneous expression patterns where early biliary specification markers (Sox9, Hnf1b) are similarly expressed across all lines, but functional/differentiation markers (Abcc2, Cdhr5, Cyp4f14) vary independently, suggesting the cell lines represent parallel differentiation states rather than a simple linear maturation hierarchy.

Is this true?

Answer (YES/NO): NO